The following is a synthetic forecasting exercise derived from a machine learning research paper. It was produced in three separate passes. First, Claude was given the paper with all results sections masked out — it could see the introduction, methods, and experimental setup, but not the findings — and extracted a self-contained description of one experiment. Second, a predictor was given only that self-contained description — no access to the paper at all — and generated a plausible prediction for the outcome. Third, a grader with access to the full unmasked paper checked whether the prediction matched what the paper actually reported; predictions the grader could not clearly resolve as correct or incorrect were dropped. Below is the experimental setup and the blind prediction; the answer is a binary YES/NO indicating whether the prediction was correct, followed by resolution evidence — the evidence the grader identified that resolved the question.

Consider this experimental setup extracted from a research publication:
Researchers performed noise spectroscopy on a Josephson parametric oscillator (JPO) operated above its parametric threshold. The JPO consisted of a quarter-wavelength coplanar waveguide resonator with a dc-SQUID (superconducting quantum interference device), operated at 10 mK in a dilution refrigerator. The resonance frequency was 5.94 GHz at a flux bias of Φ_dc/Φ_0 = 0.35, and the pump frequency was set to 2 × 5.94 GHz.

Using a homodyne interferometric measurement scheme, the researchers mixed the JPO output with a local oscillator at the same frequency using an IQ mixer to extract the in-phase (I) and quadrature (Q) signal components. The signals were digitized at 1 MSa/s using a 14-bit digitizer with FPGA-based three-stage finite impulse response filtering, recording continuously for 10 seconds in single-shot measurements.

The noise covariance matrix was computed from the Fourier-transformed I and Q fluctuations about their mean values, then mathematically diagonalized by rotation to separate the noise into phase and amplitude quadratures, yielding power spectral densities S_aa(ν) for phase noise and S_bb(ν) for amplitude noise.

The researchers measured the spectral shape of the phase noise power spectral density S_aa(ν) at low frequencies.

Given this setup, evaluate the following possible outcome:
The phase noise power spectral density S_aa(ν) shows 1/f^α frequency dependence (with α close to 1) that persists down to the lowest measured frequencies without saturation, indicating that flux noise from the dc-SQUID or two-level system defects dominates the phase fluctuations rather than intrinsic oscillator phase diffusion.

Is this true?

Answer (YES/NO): NO